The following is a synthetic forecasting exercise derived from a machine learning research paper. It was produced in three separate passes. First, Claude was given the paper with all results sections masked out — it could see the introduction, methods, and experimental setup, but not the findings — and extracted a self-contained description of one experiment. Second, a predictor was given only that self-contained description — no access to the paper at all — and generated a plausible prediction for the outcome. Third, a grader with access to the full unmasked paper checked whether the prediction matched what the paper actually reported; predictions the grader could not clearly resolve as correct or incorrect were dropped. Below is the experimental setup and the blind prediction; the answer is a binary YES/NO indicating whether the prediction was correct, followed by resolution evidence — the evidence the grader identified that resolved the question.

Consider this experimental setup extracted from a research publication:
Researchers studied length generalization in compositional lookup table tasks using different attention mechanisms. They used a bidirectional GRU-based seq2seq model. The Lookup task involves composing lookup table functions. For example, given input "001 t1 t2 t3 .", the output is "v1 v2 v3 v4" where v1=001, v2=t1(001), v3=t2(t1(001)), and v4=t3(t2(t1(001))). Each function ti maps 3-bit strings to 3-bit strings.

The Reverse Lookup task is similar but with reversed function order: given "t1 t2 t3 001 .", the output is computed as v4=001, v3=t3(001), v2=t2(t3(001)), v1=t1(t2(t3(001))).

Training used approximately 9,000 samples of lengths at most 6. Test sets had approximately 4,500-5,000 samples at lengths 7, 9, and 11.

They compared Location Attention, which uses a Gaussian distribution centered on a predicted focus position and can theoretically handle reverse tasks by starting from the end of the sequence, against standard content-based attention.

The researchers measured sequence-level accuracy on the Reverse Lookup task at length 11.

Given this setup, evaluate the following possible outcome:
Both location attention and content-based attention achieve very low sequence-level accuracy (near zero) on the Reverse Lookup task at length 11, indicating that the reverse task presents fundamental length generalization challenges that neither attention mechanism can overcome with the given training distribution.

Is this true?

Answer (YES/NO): YES